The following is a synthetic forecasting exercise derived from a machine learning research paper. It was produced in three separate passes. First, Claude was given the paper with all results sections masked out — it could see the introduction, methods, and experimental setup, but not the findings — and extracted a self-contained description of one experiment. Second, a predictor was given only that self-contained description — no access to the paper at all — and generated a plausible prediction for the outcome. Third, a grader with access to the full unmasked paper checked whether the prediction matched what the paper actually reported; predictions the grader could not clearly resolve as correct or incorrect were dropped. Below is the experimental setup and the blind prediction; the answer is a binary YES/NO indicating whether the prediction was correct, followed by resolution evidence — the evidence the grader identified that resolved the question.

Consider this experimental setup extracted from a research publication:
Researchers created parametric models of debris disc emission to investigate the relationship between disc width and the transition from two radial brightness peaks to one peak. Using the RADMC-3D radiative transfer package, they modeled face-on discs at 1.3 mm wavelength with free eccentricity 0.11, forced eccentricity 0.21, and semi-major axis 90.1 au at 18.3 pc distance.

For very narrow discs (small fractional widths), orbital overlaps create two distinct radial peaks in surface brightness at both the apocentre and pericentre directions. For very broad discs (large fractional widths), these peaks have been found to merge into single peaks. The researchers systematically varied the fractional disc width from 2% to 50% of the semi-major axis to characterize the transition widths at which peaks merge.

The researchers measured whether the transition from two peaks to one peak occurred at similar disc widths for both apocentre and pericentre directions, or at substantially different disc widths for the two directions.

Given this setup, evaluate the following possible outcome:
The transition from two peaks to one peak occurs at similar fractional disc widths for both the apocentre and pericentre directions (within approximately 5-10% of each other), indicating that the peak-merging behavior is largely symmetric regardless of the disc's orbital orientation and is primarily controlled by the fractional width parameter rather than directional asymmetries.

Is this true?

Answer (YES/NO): NO